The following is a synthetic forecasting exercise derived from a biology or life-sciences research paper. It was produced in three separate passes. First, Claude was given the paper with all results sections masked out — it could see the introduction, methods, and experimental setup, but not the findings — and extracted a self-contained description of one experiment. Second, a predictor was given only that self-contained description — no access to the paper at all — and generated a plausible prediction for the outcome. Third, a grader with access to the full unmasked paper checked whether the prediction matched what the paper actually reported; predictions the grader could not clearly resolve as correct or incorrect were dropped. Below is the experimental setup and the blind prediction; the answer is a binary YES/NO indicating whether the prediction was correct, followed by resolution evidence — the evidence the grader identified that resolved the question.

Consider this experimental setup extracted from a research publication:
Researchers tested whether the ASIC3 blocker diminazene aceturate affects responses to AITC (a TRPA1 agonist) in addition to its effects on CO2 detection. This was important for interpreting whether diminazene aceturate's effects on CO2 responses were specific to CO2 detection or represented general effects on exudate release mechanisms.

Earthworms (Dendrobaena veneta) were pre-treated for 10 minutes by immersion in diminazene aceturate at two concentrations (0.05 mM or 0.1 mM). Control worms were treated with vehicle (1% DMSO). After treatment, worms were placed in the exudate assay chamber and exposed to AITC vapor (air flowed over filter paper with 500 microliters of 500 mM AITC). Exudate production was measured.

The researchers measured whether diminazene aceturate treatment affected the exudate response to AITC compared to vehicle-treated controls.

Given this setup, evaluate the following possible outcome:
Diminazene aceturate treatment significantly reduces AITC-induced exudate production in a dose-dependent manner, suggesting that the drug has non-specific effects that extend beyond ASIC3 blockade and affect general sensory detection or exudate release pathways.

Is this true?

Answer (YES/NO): NO